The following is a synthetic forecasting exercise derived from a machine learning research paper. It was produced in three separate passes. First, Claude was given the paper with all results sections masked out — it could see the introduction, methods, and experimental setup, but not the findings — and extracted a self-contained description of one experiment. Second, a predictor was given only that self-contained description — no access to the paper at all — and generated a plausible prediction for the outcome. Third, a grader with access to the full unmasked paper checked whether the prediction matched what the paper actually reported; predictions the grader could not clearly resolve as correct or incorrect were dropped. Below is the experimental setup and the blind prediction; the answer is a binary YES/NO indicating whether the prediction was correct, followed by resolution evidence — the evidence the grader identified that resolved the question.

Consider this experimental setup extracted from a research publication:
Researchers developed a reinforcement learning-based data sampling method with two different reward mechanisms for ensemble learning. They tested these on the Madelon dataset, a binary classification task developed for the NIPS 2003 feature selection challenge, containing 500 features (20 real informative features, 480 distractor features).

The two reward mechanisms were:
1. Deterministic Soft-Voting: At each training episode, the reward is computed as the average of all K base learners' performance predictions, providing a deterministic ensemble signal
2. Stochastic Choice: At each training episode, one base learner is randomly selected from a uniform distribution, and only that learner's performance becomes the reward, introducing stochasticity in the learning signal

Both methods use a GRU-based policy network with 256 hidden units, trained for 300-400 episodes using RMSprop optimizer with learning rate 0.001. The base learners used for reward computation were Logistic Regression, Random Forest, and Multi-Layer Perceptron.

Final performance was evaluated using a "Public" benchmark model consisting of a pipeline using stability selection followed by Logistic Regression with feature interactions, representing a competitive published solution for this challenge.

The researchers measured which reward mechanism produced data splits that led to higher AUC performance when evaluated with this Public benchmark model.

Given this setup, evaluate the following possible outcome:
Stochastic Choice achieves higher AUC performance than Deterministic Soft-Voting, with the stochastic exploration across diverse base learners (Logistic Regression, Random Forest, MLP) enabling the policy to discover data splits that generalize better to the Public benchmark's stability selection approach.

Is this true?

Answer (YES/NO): YES